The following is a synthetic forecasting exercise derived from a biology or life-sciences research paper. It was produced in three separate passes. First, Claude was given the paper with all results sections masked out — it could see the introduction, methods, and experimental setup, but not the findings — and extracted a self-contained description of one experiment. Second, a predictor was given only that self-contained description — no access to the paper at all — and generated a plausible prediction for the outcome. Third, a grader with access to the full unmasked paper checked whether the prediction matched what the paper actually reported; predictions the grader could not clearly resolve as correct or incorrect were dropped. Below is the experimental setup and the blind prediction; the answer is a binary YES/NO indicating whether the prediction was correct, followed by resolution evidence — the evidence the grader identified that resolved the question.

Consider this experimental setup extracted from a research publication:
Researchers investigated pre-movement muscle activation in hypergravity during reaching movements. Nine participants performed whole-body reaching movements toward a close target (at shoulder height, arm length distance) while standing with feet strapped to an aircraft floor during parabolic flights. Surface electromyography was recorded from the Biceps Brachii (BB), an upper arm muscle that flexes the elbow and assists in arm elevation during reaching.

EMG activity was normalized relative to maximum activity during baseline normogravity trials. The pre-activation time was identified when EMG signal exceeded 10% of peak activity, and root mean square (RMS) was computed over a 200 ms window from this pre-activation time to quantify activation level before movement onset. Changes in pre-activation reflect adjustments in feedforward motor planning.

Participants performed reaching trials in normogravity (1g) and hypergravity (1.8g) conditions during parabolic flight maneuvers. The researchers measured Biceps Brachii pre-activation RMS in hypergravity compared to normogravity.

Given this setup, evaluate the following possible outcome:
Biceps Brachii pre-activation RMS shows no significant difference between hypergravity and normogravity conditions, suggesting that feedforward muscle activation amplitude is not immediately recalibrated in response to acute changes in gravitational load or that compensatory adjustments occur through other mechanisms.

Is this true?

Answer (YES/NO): YES